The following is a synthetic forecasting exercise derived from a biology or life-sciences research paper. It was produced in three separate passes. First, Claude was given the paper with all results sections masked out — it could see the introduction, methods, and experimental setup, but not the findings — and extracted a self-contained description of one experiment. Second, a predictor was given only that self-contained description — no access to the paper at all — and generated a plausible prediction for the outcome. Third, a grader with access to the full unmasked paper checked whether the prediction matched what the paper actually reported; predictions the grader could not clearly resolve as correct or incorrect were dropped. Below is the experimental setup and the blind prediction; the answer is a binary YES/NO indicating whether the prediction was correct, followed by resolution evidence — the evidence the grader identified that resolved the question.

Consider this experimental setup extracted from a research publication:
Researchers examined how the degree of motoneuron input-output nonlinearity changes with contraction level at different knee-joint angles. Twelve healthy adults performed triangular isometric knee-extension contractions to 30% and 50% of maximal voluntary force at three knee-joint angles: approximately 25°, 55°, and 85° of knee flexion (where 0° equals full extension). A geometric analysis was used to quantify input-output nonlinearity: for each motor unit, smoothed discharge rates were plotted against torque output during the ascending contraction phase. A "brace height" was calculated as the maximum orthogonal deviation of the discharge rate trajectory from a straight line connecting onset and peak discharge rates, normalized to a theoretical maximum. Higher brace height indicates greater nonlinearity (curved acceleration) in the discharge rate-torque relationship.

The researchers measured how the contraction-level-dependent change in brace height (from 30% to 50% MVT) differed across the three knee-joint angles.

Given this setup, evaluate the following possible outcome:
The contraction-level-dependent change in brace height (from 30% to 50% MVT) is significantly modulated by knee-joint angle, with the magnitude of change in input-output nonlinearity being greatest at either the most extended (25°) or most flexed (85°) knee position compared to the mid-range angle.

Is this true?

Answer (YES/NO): NO